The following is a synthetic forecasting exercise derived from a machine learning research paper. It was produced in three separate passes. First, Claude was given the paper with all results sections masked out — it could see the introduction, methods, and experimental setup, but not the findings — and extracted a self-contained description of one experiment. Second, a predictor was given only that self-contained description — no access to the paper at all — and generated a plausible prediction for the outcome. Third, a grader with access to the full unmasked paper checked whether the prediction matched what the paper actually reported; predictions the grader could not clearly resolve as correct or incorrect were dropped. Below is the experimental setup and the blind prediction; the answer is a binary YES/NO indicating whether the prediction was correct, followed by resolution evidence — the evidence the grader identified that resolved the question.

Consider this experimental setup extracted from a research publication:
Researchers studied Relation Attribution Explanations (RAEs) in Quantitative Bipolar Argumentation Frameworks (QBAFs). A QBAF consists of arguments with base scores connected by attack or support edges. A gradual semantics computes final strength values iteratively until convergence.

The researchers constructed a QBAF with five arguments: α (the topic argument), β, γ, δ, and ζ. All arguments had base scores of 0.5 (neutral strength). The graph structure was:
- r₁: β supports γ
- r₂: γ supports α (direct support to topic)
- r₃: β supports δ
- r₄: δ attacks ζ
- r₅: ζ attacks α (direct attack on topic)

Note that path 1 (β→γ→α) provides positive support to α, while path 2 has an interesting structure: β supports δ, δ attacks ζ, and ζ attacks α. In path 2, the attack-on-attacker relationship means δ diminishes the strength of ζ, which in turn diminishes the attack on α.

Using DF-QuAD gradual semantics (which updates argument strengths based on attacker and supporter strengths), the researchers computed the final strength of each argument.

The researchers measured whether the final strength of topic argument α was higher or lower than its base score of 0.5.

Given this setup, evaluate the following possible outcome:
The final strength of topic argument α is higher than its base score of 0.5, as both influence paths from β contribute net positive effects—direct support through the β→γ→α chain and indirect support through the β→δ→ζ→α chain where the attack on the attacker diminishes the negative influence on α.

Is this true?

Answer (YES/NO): YES